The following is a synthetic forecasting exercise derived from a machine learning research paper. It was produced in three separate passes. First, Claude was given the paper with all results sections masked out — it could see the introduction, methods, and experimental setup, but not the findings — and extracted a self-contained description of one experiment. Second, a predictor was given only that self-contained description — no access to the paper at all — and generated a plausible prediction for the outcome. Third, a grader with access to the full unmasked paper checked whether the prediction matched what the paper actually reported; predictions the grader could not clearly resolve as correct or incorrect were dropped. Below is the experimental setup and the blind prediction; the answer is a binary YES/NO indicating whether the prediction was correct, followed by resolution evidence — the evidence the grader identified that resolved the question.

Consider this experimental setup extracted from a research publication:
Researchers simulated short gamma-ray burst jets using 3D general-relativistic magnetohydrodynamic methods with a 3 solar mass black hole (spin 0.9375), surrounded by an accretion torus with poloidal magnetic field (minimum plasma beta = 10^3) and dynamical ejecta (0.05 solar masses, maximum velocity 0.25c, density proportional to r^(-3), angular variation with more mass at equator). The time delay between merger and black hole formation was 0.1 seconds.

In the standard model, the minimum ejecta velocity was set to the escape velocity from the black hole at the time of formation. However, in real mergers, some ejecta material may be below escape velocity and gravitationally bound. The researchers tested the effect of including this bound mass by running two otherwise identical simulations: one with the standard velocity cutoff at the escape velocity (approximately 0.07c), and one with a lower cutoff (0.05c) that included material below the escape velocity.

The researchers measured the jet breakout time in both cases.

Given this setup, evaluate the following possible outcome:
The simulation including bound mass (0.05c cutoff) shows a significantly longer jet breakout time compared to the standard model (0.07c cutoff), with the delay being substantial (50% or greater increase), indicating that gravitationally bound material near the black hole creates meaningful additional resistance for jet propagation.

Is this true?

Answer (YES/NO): NO